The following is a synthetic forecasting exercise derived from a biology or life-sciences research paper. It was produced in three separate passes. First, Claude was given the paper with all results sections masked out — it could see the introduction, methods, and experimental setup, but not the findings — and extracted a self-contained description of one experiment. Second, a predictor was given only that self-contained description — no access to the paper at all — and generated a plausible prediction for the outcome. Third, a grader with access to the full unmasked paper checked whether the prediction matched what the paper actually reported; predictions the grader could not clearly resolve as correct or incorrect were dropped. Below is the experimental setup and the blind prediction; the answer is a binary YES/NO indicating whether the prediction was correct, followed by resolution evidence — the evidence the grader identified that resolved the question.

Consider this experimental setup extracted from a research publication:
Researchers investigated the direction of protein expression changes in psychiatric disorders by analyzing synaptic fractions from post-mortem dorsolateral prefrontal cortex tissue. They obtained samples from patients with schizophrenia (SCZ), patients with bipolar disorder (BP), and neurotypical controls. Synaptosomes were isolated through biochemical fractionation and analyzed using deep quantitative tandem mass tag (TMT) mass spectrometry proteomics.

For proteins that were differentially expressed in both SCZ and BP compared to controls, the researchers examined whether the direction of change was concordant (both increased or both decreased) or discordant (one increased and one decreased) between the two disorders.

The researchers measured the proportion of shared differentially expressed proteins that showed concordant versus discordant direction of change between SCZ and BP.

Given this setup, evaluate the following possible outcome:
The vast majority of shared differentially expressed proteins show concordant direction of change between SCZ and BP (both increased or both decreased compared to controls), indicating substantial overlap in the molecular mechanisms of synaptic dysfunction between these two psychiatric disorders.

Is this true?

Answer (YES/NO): YES